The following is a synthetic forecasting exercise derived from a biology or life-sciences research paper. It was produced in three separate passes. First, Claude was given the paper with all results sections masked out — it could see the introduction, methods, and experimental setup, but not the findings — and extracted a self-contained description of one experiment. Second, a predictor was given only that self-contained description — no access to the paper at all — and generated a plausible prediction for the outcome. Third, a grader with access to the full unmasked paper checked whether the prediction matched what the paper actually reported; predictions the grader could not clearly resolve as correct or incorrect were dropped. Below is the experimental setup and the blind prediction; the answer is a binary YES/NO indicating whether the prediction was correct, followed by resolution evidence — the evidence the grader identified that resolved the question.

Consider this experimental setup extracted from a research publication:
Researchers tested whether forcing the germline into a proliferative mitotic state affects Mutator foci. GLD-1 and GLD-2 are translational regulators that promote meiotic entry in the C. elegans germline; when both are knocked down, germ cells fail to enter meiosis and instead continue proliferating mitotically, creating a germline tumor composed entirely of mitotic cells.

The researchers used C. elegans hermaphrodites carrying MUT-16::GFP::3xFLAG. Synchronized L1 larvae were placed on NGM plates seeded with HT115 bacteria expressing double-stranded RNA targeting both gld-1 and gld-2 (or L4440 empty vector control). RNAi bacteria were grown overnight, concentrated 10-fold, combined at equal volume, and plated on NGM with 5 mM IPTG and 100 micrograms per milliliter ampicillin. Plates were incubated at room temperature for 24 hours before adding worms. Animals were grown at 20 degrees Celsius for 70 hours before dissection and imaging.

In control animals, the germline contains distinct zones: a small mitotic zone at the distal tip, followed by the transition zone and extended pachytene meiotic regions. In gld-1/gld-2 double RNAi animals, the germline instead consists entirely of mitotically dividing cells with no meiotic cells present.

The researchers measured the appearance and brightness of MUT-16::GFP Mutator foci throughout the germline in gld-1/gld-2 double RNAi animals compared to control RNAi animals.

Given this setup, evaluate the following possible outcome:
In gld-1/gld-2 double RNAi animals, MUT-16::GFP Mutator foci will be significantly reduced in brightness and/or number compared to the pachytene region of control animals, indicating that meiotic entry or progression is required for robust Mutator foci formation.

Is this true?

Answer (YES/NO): NO